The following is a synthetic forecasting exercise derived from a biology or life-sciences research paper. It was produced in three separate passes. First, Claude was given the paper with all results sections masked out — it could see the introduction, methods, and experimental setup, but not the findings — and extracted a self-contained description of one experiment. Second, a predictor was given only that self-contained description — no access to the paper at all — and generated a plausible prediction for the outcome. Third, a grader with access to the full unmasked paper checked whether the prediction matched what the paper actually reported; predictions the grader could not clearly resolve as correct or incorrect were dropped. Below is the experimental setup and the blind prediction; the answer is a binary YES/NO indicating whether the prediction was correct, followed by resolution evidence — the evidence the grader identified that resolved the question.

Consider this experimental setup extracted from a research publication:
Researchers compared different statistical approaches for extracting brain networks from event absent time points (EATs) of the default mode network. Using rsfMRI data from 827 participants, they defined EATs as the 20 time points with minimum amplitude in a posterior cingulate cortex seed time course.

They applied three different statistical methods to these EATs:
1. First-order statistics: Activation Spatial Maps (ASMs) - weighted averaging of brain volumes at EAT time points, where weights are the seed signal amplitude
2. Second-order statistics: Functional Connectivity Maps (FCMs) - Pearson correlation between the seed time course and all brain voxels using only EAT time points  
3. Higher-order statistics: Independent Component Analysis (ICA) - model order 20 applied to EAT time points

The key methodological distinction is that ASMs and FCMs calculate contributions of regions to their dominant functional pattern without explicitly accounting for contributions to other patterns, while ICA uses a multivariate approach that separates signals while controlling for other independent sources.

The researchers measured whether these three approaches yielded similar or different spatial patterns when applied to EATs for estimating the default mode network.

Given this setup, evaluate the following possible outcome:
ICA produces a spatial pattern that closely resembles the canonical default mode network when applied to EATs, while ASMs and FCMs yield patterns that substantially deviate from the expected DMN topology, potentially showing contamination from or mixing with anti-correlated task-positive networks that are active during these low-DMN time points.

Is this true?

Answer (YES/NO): NO